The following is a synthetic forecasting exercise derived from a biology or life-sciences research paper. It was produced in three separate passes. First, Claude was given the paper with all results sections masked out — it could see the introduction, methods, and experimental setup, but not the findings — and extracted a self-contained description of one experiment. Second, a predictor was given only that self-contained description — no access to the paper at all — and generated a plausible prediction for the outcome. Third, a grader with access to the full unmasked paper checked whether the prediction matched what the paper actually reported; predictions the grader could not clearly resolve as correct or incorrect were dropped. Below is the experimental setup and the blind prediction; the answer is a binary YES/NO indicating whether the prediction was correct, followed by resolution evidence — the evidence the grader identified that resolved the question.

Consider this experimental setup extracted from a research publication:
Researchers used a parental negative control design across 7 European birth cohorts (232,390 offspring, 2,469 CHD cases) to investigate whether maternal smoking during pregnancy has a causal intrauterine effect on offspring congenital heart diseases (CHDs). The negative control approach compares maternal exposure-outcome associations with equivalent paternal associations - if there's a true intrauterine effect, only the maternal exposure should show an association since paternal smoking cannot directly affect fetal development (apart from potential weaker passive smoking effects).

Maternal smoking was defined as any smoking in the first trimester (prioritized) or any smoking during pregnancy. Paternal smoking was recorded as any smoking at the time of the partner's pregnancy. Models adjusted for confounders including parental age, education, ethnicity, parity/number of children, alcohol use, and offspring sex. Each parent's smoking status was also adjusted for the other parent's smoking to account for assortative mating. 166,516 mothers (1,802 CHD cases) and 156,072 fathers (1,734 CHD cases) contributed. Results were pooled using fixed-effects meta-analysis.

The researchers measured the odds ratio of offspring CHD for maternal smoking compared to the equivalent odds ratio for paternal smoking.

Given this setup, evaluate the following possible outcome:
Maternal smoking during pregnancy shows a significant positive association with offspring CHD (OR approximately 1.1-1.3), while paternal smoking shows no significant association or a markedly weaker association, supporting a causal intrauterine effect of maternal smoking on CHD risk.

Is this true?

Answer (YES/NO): YES